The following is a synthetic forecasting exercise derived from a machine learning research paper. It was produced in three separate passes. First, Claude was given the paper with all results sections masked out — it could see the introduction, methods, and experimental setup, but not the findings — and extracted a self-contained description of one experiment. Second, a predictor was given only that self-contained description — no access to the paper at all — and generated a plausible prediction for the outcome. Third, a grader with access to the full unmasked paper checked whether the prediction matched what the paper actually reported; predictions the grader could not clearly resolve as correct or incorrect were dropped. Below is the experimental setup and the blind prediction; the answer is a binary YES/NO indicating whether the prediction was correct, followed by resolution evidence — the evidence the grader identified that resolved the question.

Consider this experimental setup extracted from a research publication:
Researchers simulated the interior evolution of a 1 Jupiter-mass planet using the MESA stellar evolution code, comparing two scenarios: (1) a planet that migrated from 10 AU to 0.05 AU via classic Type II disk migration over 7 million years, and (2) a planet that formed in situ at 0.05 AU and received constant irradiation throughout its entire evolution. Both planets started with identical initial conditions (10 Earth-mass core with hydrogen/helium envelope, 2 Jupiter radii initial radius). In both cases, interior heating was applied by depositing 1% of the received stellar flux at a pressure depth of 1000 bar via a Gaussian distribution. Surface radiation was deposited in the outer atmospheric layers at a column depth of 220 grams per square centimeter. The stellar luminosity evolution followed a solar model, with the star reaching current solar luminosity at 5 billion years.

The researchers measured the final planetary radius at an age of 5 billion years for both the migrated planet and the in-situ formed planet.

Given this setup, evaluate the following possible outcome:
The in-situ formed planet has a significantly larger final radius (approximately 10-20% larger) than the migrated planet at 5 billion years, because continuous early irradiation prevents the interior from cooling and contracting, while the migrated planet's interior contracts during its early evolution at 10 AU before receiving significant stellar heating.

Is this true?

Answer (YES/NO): NO